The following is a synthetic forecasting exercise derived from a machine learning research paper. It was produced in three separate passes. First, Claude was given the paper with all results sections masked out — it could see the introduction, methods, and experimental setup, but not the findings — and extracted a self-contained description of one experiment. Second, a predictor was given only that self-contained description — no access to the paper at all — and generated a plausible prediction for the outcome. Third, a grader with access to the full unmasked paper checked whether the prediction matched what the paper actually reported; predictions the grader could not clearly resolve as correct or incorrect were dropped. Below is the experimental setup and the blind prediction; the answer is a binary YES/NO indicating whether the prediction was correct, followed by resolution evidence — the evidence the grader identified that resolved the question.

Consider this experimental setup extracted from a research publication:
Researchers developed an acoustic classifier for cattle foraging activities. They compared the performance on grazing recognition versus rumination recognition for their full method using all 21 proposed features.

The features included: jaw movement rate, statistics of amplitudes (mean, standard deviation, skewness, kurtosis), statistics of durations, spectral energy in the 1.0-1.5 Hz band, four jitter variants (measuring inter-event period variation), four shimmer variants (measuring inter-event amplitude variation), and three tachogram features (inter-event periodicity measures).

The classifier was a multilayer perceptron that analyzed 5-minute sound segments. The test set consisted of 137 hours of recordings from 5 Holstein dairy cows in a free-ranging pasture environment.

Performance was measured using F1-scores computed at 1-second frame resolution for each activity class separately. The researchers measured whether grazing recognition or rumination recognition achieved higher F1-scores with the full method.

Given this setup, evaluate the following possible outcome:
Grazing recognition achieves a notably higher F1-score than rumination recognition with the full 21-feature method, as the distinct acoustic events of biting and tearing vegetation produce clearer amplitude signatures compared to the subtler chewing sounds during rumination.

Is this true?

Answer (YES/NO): YES